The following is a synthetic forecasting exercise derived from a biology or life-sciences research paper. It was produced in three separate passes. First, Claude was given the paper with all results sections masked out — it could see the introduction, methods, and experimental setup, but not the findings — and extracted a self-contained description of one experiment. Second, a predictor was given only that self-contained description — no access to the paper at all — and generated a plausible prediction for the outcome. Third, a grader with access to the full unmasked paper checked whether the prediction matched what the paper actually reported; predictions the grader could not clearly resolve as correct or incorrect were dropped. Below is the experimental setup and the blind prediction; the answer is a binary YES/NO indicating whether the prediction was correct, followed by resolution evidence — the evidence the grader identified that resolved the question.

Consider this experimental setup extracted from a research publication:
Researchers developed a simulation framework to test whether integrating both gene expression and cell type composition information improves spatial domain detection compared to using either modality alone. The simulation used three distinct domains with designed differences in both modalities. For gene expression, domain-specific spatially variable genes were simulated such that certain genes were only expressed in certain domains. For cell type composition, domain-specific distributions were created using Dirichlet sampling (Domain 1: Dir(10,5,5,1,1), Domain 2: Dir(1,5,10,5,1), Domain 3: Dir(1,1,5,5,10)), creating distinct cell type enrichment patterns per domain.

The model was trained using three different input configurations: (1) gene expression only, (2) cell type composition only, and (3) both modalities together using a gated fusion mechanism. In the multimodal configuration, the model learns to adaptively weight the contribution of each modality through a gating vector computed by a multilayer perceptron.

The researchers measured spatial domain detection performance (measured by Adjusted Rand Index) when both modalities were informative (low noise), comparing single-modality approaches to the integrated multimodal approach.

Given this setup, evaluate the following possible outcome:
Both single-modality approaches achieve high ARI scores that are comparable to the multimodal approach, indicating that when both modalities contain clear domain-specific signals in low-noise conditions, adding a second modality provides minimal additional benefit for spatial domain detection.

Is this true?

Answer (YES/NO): NO